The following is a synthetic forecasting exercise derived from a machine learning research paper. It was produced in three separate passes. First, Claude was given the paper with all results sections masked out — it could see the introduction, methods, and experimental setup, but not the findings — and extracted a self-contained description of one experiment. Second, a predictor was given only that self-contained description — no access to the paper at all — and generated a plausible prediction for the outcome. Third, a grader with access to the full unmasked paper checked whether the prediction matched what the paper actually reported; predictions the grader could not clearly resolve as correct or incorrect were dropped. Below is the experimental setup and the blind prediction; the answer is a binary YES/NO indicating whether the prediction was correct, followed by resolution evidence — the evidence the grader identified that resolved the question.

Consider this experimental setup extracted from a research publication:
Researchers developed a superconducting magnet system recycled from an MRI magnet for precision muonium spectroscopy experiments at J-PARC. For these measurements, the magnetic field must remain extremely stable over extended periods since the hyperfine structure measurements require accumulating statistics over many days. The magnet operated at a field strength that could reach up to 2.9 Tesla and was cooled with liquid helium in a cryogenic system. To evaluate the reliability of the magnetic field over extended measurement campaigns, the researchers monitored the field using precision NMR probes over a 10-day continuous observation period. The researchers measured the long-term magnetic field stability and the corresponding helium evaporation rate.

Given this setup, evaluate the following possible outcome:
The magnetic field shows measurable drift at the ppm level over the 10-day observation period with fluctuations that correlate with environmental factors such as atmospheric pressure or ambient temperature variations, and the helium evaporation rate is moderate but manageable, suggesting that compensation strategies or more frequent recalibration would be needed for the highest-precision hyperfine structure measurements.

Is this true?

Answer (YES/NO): NO